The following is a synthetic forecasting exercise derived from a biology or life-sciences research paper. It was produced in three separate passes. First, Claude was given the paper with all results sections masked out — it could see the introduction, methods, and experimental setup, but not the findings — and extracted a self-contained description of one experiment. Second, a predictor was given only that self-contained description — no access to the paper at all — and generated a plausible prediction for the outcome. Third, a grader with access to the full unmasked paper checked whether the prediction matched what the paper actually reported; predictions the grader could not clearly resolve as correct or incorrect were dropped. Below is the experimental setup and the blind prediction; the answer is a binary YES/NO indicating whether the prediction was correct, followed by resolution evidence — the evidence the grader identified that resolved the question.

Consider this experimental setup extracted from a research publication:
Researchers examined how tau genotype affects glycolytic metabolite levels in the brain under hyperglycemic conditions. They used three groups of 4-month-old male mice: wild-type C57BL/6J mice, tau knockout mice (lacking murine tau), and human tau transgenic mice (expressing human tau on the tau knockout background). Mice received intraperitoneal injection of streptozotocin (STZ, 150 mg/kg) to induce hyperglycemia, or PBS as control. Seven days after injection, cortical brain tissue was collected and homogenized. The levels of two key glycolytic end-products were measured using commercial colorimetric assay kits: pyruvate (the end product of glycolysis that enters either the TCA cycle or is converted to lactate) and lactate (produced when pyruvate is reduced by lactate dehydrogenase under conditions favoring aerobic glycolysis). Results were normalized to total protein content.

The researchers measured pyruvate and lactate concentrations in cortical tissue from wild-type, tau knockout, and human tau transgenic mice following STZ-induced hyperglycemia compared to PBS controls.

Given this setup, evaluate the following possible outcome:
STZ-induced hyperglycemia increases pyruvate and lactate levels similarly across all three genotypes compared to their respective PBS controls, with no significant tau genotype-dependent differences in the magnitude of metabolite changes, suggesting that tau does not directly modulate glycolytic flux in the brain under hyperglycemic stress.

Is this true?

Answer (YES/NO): NO